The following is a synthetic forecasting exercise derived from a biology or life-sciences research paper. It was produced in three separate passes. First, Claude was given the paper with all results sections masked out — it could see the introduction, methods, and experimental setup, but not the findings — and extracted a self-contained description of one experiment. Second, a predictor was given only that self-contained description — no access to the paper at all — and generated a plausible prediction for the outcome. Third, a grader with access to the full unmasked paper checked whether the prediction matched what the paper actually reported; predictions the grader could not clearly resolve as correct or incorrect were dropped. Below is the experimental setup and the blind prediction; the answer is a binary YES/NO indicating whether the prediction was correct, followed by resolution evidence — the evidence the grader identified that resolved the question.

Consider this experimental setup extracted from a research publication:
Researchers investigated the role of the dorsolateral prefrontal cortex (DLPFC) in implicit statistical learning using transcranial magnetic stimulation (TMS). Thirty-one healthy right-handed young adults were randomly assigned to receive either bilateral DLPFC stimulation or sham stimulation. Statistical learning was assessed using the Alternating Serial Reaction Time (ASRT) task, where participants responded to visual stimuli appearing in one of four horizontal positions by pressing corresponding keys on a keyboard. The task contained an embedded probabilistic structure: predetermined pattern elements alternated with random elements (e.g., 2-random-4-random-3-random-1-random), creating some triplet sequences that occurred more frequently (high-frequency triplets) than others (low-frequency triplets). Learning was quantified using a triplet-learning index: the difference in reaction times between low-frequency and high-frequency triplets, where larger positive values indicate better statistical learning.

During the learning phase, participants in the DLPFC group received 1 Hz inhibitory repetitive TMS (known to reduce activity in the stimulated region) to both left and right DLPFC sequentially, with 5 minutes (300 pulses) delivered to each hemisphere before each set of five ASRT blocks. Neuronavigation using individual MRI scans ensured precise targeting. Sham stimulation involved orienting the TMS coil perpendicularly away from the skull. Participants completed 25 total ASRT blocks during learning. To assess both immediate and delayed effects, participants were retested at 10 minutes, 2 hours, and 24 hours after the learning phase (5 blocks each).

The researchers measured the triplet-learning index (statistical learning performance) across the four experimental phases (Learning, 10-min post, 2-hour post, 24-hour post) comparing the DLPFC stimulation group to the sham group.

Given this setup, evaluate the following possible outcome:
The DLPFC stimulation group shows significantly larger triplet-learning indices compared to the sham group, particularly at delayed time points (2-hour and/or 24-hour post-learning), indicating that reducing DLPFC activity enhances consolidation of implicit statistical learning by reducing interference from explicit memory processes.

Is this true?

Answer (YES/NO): YES